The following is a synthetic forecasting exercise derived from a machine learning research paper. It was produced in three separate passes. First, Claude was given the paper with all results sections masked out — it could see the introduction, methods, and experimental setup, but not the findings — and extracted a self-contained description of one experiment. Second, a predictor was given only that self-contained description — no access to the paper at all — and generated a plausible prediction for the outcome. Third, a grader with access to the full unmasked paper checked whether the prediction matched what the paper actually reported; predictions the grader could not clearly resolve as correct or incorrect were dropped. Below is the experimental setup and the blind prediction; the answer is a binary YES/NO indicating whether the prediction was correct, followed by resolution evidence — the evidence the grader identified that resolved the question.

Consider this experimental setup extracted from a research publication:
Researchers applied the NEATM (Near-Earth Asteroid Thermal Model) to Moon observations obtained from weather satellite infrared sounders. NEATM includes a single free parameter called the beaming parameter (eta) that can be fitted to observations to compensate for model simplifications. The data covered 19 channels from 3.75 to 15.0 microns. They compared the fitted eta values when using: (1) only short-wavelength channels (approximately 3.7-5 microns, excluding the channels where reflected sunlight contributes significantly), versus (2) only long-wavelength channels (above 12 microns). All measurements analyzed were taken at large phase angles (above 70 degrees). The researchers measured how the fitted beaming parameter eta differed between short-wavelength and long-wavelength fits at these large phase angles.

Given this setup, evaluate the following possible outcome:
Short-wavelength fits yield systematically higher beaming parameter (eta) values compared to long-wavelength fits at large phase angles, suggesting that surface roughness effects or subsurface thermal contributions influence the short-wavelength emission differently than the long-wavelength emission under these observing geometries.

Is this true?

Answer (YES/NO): YES